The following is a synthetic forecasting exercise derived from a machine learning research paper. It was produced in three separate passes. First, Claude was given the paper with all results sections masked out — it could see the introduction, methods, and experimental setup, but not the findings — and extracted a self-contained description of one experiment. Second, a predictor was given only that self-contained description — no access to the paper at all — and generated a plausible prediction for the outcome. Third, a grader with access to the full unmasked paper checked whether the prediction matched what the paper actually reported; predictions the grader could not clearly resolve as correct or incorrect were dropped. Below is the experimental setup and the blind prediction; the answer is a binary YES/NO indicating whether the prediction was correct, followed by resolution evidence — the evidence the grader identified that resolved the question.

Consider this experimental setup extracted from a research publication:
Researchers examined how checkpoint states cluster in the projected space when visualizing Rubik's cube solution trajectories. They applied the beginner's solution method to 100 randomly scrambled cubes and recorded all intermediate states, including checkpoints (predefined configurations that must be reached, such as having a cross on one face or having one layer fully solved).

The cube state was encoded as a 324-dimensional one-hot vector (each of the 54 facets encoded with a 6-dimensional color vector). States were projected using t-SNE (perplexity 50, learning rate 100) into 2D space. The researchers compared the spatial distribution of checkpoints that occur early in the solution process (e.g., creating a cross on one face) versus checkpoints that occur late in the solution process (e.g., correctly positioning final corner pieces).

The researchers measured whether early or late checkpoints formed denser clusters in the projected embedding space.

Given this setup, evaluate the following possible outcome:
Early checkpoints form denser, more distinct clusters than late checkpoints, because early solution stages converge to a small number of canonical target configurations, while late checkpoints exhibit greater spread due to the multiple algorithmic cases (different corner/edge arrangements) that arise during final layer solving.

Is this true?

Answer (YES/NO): NO